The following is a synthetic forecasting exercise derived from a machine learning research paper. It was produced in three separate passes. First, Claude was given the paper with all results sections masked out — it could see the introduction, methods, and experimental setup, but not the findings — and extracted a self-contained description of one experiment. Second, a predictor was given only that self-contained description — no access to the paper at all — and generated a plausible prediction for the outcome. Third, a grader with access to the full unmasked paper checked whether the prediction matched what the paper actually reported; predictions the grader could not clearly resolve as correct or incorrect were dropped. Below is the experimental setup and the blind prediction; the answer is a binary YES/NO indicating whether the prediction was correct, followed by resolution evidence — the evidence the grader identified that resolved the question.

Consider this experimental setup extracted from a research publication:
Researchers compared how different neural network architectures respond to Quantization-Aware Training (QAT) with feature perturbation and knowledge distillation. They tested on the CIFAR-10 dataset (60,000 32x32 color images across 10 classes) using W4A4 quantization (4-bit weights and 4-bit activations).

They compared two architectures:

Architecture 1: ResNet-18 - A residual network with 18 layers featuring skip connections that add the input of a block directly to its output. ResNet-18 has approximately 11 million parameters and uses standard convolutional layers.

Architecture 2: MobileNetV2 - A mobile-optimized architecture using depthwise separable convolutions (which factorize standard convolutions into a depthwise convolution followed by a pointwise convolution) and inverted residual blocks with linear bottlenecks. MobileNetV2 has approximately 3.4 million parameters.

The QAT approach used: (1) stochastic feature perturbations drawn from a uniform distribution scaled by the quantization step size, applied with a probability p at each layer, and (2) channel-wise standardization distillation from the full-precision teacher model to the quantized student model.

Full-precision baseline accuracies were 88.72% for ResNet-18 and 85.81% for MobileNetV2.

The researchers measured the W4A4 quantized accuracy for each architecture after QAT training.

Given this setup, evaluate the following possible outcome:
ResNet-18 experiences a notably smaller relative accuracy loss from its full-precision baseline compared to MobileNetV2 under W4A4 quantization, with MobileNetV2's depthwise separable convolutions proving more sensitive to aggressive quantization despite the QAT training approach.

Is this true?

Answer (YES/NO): NO